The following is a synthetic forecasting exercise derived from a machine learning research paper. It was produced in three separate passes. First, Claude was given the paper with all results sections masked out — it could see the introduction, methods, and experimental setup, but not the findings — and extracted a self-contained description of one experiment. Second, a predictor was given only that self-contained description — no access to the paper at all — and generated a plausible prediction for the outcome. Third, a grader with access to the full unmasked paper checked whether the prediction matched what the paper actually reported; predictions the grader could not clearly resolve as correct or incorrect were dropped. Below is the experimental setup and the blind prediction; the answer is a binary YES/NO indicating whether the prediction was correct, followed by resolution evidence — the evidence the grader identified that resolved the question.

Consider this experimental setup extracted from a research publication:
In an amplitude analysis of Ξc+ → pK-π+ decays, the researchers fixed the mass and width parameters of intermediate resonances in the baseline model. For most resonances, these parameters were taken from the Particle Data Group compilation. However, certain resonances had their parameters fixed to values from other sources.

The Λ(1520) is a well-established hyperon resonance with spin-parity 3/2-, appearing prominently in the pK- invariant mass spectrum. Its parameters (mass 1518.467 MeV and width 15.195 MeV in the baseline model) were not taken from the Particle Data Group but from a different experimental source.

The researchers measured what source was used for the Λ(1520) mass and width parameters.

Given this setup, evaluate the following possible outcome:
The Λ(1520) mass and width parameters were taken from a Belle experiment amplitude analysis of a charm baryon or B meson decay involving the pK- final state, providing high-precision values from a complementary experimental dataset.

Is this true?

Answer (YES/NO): NO